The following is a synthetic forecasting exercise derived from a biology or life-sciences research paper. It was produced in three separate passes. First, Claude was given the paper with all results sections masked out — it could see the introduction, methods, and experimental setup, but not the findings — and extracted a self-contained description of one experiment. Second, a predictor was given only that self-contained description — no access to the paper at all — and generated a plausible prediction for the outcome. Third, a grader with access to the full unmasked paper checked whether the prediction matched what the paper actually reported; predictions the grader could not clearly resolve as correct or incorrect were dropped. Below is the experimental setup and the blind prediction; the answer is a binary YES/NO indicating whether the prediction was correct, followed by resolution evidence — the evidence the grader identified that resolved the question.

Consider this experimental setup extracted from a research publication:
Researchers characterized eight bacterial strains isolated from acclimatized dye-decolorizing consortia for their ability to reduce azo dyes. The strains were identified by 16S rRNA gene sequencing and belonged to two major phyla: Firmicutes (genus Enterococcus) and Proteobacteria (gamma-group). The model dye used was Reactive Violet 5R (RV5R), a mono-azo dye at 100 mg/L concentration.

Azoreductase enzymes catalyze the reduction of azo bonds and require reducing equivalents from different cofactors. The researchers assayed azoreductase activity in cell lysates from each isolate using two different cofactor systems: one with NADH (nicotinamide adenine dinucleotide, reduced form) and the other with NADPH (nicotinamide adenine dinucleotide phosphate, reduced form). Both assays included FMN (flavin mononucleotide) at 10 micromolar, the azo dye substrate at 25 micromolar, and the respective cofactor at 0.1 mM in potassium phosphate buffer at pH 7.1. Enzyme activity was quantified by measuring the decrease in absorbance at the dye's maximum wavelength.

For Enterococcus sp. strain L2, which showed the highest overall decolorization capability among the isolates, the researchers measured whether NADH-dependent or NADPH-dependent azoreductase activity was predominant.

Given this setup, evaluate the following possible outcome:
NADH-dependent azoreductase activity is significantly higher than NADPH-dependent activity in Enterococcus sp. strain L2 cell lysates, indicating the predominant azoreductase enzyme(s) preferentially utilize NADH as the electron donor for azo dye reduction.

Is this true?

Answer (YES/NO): NO